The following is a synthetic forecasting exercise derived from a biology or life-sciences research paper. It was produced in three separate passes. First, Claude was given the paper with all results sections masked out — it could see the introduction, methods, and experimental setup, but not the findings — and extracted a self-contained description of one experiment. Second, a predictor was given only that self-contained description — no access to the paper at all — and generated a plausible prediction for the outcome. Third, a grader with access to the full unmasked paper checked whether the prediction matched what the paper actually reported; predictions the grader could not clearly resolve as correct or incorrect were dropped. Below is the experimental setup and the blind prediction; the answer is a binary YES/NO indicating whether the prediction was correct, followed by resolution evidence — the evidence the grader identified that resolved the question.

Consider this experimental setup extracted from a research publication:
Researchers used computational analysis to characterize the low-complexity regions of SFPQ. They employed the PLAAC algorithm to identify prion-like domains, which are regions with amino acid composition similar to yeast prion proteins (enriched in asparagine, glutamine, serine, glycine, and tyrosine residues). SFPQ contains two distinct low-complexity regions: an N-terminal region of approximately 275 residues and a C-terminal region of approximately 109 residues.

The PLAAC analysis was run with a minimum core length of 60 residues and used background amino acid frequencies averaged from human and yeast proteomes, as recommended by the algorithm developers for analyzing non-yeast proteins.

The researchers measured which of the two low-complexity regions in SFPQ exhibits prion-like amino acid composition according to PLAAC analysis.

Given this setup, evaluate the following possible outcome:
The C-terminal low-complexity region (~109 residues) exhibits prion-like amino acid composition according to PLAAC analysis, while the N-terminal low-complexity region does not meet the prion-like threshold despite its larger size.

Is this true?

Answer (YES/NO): NO